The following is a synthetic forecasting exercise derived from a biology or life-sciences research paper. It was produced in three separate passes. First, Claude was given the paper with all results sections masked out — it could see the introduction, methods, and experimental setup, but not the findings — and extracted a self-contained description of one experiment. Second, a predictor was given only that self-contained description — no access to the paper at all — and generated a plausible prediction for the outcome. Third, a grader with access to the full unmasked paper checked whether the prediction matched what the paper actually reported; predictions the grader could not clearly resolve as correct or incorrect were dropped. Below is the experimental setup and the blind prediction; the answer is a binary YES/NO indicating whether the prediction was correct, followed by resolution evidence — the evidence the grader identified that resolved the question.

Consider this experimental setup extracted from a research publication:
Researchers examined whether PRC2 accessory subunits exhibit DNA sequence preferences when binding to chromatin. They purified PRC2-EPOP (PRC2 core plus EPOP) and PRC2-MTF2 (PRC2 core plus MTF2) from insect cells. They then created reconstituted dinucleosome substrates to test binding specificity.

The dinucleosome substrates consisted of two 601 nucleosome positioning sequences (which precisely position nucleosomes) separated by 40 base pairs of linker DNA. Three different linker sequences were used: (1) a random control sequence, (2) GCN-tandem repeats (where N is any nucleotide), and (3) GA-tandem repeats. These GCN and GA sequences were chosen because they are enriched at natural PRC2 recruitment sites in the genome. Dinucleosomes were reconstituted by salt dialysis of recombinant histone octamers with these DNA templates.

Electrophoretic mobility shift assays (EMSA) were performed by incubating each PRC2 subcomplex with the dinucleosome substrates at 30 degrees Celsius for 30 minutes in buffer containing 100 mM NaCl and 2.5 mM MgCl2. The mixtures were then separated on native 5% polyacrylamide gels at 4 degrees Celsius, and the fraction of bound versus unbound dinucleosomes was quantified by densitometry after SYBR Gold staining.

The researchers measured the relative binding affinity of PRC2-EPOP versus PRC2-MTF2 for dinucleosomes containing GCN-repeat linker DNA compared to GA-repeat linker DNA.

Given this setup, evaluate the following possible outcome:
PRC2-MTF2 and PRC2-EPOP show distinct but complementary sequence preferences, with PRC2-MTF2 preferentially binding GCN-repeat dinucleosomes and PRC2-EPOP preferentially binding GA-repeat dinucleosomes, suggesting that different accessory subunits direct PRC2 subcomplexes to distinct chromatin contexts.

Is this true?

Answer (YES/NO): NO